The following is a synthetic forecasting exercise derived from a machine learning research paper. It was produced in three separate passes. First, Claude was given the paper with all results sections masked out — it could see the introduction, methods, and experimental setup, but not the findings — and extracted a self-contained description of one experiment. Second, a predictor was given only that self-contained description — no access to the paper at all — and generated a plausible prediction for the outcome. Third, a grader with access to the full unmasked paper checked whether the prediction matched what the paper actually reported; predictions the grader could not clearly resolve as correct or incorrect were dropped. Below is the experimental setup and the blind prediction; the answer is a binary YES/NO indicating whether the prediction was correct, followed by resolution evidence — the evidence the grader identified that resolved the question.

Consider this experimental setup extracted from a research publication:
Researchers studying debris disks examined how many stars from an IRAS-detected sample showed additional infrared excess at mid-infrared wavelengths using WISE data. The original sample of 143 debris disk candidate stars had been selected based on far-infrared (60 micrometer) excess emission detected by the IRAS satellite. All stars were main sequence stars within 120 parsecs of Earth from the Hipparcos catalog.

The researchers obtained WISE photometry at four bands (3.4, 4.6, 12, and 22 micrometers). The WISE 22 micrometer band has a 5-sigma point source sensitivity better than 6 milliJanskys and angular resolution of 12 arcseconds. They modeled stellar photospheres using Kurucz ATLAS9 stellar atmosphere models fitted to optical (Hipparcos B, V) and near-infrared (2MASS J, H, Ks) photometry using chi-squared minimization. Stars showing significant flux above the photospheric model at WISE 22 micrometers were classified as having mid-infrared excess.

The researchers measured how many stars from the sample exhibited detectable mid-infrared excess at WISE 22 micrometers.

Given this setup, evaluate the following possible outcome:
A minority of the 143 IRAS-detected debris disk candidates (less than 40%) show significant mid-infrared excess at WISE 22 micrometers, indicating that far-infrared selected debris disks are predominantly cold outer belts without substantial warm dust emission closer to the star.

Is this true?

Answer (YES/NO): YES